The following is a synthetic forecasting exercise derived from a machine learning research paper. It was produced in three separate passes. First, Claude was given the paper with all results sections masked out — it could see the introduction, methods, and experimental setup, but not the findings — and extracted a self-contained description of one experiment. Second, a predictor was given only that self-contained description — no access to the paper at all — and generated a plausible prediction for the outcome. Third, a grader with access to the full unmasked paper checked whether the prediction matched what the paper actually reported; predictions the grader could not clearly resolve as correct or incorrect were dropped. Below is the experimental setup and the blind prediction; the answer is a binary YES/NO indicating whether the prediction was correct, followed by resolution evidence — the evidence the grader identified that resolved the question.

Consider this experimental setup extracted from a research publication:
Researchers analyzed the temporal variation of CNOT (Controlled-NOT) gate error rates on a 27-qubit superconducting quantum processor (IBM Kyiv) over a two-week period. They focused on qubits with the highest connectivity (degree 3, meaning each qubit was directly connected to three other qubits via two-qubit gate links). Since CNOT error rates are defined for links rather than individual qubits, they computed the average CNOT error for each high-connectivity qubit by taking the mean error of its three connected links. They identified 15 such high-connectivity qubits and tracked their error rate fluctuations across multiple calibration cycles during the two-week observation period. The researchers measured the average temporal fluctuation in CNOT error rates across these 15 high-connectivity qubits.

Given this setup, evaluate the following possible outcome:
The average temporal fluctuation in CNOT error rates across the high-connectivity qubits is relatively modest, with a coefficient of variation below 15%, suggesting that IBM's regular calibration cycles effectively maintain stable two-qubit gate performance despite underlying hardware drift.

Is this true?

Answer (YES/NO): NO